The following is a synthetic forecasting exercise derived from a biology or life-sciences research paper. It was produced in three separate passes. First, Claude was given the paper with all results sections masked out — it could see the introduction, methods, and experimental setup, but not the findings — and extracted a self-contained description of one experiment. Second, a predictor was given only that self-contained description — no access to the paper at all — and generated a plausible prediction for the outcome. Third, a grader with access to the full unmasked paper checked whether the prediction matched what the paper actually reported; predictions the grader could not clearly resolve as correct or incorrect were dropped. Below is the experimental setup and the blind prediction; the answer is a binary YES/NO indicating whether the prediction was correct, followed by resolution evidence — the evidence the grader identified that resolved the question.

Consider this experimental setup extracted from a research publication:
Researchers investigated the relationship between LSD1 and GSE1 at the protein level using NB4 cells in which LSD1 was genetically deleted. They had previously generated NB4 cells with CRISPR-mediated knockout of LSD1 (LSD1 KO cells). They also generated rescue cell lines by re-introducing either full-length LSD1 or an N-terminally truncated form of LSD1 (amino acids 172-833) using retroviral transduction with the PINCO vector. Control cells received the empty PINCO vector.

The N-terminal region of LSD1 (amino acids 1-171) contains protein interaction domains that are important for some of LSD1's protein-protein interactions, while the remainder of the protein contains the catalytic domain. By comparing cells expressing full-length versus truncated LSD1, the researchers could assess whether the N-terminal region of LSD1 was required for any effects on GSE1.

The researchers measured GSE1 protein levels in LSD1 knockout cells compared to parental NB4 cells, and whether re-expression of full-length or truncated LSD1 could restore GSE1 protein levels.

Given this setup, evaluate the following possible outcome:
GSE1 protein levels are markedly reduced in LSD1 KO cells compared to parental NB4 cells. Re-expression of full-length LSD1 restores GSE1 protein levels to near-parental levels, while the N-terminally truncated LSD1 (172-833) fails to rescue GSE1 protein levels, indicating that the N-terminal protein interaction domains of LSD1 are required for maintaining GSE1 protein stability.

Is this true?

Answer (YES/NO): NO